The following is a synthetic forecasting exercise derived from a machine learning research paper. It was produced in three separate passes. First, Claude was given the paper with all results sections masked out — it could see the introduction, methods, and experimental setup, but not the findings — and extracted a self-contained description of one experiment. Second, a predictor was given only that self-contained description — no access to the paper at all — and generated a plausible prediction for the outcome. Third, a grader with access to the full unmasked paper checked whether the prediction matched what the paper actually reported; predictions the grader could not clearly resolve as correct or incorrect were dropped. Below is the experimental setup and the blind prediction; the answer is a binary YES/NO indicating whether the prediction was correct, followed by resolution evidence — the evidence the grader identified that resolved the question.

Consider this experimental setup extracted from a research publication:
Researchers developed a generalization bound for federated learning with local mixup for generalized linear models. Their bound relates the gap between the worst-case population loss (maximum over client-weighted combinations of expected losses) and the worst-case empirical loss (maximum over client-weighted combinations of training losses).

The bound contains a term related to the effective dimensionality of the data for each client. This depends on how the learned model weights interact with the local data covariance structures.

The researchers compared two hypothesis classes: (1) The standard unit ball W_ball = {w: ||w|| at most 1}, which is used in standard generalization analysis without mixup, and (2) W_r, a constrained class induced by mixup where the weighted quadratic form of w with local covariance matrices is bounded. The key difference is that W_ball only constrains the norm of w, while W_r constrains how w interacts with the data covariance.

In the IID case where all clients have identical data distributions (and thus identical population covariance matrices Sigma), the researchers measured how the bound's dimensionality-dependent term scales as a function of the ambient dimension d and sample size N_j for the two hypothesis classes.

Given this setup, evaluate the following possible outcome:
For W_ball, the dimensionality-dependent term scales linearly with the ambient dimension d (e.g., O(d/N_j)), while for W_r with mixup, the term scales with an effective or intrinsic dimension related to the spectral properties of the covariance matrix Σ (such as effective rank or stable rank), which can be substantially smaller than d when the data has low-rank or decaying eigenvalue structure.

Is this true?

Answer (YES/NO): NO